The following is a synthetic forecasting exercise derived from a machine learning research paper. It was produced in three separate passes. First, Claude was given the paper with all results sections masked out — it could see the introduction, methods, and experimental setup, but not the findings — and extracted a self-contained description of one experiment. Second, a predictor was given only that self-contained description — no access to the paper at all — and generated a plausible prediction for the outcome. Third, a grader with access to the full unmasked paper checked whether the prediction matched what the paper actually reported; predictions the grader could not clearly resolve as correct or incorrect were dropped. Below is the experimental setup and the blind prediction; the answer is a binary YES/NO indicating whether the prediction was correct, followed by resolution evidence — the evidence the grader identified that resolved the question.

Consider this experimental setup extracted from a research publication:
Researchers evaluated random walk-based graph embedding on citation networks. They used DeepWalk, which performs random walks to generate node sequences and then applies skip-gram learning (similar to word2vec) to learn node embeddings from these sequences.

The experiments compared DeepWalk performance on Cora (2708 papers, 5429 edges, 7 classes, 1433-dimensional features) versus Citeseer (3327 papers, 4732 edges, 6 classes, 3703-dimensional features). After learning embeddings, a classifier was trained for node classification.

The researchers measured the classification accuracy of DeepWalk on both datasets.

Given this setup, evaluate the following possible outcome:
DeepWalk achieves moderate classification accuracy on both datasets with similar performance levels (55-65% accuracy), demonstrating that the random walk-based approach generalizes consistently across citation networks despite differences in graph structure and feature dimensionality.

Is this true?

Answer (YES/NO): NO